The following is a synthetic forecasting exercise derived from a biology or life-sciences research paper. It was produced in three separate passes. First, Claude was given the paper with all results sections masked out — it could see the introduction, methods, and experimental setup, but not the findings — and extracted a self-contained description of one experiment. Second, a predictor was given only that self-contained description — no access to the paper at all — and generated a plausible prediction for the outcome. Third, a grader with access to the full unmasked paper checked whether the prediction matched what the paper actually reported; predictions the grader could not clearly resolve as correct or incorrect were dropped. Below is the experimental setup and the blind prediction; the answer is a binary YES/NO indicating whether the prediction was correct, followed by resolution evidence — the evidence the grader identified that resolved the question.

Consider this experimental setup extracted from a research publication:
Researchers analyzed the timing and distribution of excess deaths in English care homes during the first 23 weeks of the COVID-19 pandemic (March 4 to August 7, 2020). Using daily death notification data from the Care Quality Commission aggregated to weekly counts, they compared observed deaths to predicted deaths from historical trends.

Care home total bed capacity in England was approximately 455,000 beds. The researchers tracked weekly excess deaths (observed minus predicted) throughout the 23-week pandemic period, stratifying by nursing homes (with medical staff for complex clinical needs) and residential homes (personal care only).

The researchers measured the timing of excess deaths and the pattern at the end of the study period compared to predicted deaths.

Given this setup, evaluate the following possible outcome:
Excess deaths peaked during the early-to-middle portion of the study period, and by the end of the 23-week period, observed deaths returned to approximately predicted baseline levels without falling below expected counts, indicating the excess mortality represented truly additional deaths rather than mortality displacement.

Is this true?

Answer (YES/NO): NO